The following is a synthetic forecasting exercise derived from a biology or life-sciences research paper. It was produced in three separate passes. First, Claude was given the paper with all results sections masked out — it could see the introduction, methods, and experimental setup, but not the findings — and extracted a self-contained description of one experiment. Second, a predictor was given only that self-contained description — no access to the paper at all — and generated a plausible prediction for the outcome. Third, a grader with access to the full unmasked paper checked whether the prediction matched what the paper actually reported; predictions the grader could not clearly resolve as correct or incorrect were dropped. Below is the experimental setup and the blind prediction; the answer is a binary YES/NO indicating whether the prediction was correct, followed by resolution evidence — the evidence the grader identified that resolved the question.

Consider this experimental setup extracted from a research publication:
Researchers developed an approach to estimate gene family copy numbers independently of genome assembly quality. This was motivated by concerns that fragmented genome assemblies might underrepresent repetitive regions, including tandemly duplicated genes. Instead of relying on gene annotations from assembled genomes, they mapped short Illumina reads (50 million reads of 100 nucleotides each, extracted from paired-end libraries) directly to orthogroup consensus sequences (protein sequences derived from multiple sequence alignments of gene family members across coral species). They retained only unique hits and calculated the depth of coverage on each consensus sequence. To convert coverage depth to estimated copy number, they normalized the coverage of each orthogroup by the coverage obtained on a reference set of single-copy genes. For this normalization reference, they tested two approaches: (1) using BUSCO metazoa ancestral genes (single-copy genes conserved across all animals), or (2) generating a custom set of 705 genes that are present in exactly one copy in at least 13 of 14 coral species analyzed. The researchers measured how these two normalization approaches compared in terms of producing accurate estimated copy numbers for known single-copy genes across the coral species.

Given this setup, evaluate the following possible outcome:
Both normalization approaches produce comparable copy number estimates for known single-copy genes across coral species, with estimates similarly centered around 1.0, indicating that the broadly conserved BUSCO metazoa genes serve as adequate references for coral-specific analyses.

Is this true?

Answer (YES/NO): NO